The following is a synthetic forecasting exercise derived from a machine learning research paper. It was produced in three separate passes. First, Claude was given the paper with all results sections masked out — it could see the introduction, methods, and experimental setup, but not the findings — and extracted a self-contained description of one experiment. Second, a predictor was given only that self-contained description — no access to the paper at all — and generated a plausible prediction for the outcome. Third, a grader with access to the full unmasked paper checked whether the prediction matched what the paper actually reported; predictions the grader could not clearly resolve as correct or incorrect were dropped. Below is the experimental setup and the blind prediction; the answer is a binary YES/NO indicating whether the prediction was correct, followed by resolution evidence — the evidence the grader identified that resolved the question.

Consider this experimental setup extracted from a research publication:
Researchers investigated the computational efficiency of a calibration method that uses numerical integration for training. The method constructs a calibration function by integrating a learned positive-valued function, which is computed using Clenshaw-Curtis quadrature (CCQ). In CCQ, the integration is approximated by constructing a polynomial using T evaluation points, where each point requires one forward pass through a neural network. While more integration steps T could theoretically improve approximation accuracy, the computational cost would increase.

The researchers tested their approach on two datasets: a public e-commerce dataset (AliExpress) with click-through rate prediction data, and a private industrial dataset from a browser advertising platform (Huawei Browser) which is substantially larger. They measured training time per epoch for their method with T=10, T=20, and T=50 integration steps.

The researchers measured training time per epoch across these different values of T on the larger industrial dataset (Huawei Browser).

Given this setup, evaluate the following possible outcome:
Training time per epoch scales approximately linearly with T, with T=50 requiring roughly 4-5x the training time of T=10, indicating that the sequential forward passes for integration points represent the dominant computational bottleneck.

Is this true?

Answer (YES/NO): NO